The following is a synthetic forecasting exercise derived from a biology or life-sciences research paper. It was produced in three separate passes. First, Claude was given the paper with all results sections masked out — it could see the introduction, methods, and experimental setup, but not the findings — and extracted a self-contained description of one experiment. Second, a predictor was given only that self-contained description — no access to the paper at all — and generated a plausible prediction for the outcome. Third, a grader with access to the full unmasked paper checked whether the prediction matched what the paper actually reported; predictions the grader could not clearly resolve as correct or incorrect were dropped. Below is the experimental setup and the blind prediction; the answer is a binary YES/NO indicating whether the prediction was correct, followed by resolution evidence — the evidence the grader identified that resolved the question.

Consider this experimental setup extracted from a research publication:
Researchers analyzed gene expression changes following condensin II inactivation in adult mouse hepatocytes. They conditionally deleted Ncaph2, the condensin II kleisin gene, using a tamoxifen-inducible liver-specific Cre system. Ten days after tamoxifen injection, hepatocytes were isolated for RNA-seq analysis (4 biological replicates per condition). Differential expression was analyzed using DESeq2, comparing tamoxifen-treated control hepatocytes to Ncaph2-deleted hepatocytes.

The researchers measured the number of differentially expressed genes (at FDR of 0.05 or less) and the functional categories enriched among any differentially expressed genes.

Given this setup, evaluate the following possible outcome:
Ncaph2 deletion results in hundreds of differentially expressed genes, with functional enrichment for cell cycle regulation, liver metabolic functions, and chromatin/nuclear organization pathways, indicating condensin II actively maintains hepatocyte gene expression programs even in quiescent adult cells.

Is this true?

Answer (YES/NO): NO